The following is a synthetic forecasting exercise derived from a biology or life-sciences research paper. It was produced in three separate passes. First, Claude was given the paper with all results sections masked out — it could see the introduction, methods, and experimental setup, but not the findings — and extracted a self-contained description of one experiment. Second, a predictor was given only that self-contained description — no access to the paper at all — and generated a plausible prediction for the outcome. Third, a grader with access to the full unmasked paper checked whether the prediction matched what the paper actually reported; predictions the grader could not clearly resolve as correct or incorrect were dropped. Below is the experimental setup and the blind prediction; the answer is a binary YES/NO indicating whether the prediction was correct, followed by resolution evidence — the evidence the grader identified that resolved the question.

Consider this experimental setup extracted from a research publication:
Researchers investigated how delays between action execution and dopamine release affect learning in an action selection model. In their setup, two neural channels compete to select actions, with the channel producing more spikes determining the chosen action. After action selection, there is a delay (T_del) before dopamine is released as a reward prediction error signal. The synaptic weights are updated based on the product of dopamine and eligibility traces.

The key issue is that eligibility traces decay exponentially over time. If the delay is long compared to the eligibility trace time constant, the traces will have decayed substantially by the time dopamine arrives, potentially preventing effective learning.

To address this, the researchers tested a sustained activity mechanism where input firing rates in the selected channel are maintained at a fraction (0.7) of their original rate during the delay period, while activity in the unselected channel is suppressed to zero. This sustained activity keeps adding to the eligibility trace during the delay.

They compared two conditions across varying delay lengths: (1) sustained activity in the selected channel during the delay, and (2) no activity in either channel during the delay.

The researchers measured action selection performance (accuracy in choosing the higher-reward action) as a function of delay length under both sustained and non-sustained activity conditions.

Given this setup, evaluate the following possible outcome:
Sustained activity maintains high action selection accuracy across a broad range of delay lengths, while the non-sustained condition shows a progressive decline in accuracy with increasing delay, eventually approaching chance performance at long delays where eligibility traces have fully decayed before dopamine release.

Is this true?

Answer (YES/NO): YES